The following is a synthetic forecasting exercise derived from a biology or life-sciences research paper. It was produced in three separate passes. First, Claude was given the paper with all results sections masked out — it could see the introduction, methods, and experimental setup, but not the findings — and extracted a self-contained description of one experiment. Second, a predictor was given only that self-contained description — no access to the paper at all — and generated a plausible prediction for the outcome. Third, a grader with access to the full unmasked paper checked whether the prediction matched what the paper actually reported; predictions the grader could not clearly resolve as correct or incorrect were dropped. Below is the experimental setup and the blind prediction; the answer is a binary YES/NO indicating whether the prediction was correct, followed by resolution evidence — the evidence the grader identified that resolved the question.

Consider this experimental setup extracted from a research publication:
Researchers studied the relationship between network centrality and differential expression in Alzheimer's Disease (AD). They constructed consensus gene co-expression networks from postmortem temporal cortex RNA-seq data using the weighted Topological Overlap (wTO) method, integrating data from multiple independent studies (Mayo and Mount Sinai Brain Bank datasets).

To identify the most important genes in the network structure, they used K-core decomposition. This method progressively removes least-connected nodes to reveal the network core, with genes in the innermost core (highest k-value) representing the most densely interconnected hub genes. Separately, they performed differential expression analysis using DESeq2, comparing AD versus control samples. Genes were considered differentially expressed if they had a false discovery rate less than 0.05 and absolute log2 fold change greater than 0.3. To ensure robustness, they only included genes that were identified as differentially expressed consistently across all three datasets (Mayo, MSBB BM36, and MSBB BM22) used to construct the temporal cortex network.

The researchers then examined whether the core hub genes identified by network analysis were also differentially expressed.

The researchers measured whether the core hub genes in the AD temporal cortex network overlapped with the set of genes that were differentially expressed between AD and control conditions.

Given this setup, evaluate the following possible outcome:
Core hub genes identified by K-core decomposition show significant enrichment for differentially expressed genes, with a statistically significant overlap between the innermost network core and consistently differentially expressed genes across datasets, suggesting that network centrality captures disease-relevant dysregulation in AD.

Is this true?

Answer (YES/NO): NO